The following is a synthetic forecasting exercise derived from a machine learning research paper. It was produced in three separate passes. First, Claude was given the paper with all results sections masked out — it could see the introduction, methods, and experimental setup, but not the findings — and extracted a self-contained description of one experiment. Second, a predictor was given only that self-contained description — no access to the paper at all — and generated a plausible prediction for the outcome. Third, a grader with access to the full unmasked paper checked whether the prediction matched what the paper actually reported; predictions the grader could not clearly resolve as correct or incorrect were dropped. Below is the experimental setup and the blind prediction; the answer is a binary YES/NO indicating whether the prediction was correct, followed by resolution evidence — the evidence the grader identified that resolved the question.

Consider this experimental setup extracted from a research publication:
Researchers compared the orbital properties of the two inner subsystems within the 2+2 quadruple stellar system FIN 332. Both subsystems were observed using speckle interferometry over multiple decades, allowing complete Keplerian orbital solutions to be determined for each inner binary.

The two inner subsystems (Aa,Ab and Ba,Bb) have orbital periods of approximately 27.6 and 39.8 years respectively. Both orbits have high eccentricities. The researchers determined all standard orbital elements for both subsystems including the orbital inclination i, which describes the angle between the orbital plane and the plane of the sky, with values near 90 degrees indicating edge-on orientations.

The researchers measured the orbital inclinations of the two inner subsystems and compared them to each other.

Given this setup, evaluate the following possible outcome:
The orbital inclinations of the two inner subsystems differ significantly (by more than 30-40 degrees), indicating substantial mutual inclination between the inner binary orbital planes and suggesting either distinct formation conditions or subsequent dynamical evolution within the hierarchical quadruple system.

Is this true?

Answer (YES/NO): NO